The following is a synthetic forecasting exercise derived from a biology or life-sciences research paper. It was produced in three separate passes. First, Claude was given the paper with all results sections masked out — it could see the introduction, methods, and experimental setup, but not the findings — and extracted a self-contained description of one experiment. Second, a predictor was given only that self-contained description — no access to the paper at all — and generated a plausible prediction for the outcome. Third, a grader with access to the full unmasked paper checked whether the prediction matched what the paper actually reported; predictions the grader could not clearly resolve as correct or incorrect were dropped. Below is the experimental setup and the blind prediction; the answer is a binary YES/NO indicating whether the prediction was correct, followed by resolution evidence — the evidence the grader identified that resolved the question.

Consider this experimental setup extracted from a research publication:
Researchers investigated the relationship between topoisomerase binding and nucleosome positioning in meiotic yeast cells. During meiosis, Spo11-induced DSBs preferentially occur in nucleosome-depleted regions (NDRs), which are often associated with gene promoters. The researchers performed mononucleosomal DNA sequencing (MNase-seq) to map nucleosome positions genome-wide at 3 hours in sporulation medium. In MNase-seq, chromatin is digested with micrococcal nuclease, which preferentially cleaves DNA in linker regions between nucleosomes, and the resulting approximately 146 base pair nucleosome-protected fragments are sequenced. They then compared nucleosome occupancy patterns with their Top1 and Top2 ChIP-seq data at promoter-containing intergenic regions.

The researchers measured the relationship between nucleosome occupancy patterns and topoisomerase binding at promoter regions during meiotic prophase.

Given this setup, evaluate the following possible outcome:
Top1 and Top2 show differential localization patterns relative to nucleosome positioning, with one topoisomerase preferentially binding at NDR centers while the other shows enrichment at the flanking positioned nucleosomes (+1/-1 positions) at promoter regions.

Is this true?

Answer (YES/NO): NO